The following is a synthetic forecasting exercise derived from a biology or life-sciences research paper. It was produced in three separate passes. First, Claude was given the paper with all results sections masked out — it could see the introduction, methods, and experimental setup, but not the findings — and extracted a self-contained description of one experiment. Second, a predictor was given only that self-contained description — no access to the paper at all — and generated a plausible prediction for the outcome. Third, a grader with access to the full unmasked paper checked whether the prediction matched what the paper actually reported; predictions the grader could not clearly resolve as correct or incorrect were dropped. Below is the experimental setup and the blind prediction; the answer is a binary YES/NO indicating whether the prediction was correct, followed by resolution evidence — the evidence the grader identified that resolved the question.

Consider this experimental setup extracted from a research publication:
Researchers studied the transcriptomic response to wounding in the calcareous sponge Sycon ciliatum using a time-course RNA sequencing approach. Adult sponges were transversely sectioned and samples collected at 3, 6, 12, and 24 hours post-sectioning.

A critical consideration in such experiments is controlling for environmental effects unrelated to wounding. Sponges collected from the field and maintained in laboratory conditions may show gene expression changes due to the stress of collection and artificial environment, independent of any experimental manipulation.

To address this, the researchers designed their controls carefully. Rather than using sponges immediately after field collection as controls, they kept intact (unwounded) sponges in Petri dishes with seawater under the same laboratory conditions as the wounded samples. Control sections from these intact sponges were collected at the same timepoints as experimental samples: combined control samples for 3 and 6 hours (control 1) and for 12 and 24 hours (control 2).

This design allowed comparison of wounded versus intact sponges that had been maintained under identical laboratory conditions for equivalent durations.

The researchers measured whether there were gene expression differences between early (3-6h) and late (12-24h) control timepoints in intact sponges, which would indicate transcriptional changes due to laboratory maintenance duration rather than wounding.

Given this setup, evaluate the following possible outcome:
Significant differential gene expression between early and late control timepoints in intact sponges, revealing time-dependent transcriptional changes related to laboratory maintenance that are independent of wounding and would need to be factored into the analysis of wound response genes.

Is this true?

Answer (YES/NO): NO